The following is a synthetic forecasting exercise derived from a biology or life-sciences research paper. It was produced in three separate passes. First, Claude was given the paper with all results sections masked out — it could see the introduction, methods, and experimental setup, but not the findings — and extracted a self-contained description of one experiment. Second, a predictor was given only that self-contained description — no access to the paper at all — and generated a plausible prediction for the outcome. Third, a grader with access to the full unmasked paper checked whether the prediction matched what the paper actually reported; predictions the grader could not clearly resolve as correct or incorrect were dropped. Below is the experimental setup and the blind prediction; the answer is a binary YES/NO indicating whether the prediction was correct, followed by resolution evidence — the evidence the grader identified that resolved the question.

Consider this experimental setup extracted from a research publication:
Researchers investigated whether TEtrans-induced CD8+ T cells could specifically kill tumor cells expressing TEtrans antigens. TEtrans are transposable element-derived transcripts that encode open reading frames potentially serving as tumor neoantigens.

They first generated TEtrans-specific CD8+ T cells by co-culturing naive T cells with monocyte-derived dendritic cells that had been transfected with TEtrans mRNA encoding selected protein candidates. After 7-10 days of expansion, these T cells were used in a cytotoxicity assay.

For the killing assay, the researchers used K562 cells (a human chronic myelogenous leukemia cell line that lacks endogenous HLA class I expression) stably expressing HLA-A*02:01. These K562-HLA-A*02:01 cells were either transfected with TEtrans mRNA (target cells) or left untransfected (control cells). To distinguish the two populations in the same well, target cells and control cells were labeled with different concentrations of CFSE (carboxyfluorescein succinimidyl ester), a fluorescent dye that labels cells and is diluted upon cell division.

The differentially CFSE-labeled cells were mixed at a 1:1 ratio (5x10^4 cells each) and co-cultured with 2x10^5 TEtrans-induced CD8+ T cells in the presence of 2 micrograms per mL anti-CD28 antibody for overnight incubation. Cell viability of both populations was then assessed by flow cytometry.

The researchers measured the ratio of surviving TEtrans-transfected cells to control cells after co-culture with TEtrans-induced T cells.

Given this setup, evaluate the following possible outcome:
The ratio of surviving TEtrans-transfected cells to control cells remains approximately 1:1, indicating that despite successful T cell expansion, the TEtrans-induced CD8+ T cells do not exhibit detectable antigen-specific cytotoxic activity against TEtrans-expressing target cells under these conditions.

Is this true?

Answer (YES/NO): NO